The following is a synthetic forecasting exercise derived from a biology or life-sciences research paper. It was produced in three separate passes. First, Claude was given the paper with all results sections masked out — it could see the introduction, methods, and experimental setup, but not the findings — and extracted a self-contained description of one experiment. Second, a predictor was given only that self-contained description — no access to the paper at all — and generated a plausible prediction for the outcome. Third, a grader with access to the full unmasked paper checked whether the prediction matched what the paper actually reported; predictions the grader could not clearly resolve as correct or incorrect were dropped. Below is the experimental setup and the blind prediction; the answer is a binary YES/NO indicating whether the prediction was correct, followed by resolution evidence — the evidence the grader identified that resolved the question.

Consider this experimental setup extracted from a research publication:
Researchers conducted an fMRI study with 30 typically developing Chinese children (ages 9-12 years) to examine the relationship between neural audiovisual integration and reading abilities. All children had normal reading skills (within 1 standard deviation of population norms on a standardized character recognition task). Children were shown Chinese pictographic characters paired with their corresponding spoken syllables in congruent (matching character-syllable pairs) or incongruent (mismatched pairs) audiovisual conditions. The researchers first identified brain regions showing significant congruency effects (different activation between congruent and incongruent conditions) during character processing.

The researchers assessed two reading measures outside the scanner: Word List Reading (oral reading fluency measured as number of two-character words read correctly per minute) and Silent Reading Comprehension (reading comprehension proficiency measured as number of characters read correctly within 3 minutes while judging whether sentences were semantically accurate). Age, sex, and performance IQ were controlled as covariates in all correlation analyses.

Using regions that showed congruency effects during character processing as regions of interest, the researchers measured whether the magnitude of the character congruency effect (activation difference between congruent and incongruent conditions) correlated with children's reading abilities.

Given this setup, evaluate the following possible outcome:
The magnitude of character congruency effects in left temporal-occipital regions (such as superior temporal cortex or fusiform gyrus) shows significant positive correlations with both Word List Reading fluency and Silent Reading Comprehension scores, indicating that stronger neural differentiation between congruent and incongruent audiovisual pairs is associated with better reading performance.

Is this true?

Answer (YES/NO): NO